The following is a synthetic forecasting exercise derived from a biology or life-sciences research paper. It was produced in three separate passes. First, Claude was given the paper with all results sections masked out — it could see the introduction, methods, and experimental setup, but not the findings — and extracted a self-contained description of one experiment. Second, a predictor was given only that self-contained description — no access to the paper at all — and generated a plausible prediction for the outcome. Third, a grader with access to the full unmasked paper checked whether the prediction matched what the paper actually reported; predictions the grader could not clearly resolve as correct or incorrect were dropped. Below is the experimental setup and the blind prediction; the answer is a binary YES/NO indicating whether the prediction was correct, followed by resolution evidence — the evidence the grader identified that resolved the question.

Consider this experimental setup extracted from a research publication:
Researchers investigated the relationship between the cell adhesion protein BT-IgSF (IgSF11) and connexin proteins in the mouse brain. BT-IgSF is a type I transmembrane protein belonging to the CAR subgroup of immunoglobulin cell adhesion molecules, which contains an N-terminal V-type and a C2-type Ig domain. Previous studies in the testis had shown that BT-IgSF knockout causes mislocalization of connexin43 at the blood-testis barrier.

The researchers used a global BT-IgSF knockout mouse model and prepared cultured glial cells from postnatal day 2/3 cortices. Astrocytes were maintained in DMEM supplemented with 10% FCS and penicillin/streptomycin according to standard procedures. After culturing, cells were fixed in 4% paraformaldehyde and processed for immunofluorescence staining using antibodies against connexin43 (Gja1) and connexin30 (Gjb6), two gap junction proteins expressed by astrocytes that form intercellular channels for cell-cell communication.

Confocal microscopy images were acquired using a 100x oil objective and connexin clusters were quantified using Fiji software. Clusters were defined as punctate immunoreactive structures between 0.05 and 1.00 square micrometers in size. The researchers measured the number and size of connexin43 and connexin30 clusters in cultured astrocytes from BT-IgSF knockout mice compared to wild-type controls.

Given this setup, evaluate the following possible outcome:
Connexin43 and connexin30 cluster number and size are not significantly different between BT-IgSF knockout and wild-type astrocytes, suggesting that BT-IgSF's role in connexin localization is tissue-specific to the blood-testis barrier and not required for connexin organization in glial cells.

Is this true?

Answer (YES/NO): NO